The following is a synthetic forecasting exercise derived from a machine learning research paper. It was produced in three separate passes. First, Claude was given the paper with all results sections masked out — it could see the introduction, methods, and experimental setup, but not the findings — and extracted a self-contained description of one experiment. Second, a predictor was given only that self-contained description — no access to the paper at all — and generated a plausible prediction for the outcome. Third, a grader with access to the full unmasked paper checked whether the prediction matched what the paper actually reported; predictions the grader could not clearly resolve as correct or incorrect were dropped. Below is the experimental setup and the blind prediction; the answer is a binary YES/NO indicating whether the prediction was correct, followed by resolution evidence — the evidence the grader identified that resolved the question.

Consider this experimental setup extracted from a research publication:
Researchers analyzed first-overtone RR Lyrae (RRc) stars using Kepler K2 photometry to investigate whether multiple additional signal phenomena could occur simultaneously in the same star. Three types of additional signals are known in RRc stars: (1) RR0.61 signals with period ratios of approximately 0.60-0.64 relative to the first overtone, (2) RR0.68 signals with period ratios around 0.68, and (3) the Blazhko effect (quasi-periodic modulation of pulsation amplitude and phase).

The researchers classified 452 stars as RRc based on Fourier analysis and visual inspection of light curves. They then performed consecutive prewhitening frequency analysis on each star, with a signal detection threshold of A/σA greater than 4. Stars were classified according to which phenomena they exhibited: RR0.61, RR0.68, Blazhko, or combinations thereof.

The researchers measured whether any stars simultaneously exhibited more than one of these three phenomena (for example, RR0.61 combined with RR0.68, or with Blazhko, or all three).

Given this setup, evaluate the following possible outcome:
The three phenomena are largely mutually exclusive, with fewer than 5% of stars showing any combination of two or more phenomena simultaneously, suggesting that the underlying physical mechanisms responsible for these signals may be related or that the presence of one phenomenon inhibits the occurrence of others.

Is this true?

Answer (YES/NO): NO